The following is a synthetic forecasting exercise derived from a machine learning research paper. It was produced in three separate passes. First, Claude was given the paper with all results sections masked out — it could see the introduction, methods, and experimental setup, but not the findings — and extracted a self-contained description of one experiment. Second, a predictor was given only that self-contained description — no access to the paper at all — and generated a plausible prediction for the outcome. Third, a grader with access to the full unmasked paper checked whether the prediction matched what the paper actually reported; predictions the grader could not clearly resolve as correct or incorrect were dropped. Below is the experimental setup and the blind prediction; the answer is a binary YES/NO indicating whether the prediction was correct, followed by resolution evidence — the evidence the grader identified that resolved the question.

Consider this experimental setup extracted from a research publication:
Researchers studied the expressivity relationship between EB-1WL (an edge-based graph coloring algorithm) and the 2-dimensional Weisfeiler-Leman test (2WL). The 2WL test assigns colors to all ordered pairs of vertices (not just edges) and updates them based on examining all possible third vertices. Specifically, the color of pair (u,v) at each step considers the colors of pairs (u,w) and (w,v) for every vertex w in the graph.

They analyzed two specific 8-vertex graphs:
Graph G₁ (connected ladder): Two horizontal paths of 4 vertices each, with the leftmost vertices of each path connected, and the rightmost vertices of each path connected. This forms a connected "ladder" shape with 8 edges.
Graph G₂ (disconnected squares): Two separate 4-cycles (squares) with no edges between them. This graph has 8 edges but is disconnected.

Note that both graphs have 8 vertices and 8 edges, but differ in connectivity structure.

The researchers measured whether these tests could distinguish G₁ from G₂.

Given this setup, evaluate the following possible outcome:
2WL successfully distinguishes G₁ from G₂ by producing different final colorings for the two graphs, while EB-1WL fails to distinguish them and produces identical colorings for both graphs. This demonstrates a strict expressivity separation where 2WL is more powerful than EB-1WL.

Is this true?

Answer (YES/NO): YES